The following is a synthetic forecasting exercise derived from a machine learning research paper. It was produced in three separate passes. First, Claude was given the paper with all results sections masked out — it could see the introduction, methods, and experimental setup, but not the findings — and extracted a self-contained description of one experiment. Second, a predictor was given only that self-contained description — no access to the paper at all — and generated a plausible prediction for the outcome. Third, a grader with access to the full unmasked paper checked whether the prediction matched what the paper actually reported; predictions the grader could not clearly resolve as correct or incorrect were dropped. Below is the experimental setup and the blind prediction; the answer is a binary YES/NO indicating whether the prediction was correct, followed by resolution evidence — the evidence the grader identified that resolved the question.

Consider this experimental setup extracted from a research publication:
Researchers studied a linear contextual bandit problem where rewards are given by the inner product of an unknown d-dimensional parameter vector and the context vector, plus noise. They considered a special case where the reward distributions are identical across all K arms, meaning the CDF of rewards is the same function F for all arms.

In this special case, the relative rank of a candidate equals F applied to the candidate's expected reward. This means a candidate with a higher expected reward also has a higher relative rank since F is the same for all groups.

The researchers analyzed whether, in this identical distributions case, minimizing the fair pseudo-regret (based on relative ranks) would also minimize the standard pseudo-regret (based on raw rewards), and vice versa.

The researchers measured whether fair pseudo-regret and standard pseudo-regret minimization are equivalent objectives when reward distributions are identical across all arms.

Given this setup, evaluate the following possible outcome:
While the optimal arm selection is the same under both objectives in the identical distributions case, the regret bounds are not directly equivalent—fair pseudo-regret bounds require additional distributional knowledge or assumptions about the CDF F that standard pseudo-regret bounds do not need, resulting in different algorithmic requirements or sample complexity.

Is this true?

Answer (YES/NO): NO